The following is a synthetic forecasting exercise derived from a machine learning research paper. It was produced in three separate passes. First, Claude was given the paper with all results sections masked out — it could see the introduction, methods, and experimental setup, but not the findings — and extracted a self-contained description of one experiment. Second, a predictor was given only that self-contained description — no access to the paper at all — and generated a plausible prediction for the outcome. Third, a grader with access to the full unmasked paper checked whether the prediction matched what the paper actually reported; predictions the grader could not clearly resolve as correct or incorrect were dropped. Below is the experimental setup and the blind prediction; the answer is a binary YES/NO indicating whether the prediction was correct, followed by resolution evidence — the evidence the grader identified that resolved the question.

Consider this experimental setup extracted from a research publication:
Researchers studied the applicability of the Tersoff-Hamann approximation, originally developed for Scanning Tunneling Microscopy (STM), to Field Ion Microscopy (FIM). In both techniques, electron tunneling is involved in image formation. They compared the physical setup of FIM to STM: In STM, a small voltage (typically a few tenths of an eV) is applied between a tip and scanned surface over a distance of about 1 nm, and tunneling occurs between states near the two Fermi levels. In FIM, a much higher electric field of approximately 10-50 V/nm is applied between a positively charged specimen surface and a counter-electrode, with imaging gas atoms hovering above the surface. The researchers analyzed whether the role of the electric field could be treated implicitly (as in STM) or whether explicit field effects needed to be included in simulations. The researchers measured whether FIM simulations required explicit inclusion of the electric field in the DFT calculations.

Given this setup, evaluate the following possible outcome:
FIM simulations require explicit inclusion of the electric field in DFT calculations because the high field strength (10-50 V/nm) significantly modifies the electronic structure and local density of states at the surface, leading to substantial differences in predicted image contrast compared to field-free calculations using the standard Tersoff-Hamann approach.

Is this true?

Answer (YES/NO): YES